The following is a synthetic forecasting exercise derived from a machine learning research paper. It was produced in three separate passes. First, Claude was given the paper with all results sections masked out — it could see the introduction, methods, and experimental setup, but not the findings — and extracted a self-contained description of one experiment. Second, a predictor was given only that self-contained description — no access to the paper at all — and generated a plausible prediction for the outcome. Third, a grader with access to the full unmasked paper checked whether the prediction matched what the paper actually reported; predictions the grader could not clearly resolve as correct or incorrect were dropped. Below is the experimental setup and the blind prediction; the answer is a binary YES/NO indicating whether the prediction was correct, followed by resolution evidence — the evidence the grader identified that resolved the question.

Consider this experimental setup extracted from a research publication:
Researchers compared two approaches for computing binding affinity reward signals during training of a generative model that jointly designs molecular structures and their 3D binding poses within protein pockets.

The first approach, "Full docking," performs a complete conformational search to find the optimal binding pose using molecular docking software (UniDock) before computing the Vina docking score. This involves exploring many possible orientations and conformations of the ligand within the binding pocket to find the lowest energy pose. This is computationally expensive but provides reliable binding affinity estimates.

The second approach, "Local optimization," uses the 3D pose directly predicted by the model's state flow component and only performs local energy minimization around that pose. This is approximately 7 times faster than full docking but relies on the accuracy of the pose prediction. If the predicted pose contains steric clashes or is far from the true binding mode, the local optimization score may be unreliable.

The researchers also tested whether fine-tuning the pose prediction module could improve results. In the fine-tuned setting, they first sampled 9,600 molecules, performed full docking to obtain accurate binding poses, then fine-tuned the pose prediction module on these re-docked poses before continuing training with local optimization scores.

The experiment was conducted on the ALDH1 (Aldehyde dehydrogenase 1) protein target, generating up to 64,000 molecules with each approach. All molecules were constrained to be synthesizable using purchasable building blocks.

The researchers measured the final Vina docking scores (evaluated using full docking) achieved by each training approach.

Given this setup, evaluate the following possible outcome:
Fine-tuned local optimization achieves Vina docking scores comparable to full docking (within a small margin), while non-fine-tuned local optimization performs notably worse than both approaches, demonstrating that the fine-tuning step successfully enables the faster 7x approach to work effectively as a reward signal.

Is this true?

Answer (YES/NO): NO